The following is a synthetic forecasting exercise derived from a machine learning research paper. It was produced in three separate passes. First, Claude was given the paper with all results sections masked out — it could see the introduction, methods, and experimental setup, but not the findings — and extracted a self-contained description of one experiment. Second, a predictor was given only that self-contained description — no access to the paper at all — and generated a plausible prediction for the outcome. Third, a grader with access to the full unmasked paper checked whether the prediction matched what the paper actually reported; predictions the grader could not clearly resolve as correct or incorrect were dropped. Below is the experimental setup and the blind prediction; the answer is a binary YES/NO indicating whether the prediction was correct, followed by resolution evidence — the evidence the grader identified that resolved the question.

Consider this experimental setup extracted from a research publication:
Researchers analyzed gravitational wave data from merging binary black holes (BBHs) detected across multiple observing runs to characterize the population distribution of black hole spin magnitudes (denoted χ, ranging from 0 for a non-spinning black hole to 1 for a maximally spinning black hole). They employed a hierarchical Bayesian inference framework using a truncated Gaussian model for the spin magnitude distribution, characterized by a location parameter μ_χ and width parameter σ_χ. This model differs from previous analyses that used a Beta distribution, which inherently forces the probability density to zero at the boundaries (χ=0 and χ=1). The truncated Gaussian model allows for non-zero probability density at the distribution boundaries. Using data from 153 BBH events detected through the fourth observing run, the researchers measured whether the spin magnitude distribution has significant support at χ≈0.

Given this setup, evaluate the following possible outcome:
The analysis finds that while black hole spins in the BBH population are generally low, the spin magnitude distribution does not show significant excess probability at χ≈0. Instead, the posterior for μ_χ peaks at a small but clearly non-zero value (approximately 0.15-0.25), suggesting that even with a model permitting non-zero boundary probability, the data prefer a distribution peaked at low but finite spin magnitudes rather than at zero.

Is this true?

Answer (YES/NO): NO